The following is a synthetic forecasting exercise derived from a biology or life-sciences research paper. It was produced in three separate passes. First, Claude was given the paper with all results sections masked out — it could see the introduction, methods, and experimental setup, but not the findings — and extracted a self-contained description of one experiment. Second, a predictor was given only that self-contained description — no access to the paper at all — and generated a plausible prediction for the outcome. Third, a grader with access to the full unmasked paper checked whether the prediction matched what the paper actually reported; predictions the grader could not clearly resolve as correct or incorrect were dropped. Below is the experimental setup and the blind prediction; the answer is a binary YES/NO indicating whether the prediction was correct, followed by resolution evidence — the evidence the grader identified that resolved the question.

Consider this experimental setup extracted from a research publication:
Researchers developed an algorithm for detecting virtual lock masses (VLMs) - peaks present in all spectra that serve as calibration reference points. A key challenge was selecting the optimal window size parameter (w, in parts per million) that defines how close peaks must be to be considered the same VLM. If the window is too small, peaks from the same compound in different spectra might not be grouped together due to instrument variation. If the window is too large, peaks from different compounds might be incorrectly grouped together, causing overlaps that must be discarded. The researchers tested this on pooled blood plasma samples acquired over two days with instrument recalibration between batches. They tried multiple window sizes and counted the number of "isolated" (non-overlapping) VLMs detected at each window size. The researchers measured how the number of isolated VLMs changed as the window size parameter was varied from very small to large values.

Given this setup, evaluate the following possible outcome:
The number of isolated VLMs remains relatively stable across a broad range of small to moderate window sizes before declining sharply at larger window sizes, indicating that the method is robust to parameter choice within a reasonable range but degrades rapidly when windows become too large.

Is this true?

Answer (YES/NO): NO